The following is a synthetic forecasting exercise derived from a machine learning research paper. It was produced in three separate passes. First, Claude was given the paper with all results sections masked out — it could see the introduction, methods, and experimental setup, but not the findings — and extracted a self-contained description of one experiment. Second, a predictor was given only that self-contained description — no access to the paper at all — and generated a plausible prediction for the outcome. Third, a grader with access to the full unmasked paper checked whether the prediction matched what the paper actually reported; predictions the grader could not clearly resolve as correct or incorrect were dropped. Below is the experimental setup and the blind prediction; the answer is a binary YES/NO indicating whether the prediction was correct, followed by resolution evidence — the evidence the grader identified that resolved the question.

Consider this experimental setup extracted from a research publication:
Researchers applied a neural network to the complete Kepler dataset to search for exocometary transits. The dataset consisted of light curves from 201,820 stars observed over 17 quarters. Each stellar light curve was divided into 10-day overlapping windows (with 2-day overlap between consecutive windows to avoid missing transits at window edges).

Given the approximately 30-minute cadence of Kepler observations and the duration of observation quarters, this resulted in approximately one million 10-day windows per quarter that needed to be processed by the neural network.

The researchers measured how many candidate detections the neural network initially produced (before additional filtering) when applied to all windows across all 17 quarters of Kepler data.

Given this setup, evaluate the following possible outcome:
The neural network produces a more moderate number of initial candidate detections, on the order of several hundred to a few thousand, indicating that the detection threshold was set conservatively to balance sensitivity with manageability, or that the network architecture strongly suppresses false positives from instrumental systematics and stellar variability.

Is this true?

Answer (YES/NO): NO